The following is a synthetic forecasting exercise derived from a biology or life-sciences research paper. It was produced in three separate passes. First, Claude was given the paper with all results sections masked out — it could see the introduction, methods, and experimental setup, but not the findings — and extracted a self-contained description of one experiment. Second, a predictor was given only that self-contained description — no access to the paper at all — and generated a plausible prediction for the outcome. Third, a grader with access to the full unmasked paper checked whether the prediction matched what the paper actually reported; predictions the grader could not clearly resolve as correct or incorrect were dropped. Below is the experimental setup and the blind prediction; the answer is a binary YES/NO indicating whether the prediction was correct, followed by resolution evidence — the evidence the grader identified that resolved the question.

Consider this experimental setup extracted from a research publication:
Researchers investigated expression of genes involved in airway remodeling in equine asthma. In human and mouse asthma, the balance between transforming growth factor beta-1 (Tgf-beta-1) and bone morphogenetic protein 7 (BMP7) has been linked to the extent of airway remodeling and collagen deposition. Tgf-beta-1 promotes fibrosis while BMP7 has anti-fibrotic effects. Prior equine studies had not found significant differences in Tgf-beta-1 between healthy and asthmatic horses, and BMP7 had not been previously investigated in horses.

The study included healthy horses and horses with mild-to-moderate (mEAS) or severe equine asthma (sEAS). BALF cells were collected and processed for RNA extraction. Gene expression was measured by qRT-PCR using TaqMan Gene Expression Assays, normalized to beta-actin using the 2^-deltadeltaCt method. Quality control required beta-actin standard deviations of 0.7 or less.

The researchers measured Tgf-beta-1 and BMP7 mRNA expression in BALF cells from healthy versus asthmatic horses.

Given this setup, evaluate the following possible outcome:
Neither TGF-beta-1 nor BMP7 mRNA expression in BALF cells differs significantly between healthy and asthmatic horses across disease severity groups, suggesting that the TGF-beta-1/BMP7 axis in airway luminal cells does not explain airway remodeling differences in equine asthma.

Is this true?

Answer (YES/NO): NO